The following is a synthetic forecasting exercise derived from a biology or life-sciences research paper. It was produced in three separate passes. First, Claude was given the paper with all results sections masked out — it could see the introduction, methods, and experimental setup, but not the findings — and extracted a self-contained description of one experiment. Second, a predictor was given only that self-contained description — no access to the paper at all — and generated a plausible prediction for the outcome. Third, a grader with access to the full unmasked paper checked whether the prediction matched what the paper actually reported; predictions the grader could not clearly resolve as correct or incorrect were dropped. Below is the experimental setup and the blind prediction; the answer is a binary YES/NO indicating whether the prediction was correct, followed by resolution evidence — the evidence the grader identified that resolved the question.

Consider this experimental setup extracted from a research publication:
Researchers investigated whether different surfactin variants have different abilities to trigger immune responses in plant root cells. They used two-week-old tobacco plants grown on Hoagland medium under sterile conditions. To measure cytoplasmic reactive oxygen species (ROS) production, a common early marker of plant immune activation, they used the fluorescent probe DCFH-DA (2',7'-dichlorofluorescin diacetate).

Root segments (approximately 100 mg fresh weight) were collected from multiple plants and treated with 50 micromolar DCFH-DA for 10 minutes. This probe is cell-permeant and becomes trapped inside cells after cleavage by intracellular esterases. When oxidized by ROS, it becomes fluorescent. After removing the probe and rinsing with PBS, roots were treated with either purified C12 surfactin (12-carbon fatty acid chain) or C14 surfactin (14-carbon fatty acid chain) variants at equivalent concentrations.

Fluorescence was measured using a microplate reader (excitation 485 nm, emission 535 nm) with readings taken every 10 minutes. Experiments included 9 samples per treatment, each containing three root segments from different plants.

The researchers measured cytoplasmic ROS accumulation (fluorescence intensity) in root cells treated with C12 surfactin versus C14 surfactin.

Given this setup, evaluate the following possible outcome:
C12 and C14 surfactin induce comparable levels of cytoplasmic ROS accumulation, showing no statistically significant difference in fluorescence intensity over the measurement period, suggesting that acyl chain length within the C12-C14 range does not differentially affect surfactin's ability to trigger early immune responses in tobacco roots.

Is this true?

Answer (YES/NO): NO